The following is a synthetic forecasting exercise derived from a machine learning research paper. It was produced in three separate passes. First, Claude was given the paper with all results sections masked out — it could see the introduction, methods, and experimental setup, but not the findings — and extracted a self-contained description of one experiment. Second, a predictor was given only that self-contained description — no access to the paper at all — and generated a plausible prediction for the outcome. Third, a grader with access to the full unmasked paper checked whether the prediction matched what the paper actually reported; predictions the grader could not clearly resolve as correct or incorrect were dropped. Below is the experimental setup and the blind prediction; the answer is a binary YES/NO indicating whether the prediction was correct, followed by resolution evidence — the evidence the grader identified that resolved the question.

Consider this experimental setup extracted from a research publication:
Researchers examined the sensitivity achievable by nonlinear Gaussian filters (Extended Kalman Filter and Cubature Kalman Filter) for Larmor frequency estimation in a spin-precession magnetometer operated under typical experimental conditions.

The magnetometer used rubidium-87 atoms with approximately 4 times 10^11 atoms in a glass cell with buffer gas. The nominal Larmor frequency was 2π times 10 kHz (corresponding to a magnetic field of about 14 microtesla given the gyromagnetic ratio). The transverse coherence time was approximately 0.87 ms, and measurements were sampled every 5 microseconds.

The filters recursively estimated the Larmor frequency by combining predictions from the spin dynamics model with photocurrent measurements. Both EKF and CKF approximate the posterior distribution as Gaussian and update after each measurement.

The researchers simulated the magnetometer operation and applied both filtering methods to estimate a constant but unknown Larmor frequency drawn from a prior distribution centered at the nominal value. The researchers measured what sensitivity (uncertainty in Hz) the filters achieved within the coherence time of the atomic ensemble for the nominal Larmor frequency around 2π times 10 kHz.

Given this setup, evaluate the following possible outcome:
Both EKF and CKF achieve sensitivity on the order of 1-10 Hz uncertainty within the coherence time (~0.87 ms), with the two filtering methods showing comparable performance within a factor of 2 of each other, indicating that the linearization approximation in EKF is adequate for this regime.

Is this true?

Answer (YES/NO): NO